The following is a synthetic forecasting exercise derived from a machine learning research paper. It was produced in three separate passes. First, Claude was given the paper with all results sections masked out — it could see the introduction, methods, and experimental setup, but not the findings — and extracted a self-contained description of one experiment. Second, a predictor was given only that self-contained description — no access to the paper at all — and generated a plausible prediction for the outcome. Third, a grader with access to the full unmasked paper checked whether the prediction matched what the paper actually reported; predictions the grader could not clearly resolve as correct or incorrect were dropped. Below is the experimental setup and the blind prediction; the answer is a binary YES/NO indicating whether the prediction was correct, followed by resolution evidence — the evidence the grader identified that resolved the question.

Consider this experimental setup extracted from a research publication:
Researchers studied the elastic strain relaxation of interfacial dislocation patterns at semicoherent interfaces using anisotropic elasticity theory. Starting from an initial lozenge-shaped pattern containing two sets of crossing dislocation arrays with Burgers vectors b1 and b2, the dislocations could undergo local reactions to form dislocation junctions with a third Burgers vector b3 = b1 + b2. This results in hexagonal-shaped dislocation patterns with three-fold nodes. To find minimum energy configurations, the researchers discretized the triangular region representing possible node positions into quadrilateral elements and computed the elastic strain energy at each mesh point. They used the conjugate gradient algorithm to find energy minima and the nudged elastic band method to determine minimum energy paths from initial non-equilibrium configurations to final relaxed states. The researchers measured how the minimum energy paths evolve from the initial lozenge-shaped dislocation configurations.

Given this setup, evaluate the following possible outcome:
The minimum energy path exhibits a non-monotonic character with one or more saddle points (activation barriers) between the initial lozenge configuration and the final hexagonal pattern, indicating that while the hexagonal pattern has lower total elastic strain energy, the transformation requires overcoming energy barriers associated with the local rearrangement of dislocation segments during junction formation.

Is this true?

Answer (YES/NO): NO